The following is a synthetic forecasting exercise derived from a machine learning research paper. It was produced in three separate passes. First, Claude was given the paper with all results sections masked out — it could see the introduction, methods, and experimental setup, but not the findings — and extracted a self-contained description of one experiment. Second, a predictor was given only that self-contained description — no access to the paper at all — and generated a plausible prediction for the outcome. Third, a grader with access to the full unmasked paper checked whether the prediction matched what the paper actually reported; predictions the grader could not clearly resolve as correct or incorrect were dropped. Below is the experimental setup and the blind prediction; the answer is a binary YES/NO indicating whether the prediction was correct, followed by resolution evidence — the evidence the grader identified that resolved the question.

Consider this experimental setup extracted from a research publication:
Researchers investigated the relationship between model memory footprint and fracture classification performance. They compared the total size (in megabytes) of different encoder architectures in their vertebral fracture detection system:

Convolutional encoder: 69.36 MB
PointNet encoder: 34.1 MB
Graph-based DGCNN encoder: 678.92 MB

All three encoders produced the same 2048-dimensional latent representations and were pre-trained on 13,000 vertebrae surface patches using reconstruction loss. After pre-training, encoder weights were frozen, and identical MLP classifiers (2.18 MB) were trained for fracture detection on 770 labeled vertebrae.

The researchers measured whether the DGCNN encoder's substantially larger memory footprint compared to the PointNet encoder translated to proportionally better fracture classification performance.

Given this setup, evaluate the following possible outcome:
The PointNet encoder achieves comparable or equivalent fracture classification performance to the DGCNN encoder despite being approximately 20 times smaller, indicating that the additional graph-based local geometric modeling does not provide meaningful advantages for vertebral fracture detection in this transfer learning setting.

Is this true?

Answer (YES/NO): NO